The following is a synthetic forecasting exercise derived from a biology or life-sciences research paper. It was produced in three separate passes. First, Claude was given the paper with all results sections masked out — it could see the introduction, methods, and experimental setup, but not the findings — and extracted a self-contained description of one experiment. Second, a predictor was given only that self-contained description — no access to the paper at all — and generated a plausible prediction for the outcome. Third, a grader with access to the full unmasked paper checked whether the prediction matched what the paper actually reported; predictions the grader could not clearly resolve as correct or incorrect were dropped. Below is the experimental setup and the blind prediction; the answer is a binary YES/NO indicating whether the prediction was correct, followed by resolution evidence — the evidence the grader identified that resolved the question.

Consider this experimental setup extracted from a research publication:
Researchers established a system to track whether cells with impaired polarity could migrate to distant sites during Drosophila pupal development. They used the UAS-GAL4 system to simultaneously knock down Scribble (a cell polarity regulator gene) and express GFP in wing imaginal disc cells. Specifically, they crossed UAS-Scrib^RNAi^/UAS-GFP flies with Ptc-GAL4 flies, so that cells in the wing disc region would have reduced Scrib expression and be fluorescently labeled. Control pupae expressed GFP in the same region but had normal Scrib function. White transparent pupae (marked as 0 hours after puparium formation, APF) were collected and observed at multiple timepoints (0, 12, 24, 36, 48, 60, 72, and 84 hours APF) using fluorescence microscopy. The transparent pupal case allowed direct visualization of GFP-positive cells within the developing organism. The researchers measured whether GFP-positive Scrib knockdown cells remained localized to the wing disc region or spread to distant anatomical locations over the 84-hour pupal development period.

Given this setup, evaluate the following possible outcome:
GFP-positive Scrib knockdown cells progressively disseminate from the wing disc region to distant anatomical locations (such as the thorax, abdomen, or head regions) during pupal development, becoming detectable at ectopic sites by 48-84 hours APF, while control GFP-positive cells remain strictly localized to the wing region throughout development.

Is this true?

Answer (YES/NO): NO